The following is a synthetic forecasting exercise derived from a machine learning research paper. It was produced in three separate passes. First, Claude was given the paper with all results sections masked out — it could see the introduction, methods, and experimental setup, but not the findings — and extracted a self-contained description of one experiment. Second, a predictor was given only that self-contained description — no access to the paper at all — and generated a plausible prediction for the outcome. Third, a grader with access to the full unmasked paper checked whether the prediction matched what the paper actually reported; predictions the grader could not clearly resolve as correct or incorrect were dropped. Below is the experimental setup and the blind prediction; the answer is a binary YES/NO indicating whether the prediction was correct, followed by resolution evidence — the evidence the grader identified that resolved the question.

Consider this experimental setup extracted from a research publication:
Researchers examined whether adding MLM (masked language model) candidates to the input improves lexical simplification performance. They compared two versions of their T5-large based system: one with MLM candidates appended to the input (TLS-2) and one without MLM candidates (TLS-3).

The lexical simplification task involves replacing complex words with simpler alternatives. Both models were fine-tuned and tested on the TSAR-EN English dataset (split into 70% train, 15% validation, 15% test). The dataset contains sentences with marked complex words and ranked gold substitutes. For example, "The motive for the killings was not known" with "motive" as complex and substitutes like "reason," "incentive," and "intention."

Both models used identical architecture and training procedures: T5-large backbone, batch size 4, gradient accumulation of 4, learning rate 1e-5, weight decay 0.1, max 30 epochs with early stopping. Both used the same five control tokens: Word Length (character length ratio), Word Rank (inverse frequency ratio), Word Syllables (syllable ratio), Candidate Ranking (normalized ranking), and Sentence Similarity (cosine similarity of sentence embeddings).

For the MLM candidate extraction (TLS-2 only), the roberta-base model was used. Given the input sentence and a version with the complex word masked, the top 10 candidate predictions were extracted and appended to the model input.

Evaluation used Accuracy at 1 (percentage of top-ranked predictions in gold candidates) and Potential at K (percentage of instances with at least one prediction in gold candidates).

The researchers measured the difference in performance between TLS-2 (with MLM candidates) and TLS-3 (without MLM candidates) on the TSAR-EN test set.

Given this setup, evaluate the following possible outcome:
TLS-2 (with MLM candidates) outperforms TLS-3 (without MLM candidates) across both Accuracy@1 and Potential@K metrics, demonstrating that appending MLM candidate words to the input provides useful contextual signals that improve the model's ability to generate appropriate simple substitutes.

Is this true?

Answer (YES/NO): NO